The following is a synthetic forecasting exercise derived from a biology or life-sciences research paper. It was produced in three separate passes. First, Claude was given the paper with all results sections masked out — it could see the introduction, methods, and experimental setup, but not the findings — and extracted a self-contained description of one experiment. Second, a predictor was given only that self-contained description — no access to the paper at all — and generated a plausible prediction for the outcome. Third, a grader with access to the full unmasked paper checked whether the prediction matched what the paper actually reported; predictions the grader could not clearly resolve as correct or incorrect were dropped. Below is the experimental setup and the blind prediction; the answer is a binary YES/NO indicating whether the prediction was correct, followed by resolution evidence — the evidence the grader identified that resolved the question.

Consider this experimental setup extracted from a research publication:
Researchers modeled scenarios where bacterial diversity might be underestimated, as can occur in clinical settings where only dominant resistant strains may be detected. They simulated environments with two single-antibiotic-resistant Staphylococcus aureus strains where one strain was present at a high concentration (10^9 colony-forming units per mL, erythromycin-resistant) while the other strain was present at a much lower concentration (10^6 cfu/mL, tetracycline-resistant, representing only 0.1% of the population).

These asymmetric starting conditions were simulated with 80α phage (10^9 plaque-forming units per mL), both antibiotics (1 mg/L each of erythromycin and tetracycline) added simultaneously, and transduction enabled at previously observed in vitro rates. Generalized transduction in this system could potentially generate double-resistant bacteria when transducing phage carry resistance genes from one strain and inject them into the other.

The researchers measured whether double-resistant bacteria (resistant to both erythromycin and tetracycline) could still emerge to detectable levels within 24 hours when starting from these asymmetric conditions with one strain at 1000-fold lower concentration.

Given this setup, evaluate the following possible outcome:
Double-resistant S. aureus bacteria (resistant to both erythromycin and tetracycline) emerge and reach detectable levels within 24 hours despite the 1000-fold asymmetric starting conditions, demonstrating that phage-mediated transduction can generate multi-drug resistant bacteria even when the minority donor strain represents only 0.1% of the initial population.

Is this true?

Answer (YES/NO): NO